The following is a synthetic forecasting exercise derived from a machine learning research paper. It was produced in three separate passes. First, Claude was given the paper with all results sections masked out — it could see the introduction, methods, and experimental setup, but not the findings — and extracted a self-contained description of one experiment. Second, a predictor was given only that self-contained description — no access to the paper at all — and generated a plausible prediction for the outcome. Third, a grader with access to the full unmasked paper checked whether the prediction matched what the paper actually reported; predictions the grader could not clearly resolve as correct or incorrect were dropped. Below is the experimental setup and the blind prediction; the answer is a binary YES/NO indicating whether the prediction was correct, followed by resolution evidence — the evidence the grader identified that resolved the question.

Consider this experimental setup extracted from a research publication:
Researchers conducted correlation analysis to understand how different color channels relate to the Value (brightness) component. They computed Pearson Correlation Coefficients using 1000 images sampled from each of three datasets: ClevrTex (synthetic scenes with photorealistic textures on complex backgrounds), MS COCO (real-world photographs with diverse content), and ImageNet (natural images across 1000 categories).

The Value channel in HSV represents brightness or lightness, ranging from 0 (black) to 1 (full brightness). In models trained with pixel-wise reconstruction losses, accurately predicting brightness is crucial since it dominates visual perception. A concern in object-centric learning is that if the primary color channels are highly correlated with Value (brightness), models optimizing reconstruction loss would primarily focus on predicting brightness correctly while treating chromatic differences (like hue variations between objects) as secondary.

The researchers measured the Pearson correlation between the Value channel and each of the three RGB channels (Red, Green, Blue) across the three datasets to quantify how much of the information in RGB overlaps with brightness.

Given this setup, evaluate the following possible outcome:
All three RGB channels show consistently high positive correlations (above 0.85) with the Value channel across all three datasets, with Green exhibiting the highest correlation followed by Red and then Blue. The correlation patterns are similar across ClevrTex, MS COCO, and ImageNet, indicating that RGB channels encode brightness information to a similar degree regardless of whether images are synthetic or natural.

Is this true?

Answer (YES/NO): NO